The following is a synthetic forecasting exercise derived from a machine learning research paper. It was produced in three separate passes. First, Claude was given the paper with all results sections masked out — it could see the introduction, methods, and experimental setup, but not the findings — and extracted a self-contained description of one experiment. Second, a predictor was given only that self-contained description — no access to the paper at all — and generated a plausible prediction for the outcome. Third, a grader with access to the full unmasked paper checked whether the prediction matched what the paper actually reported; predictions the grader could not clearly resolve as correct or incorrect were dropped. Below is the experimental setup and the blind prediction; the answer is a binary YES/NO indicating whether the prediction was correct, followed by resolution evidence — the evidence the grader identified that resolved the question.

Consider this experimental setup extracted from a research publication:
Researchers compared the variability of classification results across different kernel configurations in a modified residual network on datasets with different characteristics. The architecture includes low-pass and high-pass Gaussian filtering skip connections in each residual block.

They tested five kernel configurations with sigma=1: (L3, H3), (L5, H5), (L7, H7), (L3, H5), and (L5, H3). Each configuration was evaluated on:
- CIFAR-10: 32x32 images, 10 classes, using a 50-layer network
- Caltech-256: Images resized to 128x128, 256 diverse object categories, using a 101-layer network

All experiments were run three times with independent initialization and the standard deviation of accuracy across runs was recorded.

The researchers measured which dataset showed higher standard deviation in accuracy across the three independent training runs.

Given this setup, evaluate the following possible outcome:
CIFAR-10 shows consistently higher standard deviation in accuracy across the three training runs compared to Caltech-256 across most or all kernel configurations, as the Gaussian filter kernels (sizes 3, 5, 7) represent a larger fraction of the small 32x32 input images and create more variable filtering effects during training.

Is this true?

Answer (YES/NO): NO